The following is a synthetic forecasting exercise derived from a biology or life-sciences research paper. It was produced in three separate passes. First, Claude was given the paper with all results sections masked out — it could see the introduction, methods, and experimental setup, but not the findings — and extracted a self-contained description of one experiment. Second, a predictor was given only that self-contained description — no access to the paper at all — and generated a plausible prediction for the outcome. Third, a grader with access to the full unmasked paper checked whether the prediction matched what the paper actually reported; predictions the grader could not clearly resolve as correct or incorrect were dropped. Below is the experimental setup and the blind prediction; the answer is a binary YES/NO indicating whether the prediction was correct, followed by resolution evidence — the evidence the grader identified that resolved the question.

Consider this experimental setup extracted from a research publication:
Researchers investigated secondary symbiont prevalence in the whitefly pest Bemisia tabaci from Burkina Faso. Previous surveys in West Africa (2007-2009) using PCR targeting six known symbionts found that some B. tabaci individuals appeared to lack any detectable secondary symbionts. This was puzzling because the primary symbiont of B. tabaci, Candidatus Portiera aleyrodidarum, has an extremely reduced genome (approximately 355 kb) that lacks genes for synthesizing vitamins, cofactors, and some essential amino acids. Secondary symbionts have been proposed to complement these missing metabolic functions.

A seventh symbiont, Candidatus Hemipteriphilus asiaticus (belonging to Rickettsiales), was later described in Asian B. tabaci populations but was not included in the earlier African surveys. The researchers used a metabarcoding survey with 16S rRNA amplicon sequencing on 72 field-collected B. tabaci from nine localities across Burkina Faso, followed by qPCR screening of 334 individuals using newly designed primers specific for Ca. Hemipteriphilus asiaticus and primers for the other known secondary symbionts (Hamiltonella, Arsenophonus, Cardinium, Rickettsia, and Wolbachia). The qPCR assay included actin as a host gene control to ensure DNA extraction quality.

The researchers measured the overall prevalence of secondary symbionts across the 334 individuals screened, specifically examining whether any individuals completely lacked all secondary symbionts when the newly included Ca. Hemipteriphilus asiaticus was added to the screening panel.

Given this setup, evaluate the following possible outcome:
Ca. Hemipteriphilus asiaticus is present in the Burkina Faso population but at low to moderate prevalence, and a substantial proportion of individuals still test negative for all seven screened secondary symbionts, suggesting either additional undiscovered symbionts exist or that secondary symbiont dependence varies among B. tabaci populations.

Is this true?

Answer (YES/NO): NO